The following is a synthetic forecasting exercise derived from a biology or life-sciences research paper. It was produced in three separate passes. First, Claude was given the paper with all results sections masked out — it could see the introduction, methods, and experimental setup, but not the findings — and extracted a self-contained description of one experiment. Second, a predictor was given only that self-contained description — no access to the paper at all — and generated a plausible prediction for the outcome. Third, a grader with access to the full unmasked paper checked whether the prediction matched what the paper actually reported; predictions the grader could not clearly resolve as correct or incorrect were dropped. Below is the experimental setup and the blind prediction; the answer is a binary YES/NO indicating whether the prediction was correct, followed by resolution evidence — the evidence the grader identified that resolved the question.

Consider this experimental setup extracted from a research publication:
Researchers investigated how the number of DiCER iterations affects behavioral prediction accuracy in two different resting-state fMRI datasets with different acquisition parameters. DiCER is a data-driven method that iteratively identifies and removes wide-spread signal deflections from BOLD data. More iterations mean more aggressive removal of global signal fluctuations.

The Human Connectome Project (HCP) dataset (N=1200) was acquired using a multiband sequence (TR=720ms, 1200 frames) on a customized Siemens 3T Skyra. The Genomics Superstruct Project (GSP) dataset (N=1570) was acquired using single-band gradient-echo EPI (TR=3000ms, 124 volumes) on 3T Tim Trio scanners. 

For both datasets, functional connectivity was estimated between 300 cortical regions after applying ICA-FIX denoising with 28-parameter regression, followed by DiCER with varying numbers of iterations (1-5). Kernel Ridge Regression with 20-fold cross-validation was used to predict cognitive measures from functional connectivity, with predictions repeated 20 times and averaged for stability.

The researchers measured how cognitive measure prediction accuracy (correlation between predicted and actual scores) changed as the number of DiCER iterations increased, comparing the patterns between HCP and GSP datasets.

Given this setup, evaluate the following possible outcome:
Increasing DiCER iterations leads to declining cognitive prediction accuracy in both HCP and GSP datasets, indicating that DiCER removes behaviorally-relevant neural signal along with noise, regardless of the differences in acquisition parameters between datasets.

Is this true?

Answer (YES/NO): NO